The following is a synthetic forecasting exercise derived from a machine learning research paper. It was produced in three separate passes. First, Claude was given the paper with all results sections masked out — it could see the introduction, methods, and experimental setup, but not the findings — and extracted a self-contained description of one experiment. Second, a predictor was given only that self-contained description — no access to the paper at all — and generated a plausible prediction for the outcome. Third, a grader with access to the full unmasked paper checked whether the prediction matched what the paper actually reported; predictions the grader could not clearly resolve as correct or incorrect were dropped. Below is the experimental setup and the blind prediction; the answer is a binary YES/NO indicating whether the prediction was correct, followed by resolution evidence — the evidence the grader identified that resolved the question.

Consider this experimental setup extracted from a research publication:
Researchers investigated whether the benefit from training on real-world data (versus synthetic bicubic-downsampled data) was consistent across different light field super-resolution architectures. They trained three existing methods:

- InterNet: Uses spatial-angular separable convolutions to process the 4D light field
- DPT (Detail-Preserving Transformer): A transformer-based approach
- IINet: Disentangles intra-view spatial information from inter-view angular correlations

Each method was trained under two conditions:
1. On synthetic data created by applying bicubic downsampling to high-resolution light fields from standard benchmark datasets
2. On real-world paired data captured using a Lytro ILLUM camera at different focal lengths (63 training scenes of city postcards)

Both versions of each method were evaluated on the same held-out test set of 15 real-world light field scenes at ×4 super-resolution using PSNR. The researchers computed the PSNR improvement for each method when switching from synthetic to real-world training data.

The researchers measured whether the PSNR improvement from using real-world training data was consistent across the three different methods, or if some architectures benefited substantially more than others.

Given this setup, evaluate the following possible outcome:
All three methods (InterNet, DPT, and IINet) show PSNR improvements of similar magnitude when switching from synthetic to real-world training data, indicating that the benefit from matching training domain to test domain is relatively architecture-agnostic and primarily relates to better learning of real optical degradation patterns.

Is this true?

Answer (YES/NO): YES